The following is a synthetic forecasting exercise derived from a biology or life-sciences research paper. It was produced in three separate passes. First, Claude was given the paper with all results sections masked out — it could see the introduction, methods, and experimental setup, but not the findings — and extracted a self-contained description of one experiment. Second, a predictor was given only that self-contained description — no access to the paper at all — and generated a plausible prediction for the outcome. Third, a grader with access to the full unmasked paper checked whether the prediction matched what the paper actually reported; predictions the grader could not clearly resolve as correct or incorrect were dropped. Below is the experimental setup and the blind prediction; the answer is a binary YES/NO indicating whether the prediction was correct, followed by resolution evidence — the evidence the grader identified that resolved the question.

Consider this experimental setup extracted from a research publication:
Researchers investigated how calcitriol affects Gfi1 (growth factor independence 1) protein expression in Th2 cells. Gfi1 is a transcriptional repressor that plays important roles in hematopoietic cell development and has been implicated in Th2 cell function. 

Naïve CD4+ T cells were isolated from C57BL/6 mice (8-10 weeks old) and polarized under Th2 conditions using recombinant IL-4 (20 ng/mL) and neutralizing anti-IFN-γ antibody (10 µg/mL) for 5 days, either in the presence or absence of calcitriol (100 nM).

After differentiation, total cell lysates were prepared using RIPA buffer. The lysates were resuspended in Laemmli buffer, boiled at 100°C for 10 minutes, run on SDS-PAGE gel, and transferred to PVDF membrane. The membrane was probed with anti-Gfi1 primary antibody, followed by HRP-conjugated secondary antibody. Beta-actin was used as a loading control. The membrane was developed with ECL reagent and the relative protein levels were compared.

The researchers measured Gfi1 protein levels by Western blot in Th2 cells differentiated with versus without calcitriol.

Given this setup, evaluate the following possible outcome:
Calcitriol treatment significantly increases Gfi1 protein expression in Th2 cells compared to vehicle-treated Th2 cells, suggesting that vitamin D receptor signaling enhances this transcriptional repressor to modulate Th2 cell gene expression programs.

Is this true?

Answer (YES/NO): NO